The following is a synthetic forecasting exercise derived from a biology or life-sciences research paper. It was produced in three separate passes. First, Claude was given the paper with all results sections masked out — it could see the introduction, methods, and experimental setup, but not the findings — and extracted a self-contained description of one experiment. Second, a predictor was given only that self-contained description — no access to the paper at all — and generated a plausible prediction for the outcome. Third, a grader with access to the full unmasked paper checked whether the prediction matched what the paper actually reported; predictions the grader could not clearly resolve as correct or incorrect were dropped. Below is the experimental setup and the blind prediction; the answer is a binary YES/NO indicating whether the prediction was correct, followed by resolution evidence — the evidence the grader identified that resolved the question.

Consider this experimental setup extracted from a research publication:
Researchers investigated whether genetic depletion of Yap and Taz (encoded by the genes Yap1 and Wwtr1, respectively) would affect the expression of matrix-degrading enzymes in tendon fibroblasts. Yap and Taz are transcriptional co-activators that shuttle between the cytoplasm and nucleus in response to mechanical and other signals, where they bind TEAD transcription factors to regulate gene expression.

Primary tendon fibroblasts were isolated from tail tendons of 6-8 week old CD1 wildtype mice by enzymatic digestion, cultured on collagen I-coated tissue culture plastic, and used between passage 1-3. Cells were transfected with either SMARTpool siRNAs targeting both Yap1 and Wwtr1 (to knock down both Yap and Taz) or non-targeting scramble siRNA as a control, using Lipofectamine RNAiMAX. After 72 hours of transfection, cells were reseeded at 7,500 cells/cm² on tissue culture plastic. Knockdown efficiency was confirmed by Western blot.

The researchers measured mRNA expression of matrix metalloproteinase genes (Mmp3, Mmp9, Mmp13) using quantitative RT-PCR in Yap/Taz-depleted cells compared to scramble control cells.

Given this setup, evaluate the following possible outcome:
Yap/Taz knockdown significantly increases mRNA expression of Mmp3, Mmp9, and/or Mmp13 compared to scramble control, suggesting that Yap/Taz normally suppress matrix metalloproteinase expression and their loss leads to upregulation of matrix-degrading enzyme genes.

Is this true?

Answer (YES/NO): YES